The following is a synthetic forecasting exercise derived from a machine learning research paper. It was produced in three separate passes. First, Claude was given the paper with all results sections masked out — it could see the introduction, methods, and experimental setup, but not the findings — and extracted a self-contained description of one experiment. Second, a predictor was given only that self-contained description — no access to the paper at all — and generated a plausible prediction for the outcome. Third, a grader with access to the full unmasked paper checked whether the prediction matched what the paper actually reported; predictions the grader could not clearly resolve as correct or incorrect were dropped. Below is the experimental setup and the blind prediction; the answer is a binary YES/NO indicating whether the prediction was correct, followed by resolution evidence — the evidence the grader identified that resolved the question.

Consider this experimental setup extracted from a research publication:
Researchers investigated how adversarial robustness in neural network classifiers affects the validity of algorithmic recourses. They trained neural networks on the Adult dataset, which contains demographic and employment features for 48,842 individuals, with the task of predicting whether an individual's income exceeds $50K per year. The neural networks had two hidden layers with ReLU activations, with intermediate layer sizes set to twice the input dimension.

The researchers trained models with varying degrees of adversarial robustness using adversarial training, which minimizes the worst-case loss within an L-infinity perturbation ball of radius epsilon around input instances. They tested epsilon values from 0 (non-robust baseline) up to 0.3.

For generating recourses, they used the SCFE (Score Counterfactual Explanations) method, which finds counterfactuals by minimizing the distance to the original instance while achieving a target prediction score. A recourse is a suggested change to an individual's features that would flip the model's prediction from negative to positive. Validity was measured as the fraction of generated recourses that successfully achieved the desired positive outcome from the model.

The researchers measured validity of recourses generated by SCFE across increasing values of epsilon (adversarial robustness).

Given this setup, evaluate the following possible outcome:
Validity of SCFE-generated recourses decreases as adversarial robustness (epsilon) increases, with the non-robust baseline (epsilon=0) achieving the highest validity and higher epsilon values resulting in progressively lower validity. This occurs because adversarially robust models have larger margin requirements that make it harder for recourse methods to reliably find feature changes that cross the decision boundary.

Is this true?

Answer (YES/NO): YES